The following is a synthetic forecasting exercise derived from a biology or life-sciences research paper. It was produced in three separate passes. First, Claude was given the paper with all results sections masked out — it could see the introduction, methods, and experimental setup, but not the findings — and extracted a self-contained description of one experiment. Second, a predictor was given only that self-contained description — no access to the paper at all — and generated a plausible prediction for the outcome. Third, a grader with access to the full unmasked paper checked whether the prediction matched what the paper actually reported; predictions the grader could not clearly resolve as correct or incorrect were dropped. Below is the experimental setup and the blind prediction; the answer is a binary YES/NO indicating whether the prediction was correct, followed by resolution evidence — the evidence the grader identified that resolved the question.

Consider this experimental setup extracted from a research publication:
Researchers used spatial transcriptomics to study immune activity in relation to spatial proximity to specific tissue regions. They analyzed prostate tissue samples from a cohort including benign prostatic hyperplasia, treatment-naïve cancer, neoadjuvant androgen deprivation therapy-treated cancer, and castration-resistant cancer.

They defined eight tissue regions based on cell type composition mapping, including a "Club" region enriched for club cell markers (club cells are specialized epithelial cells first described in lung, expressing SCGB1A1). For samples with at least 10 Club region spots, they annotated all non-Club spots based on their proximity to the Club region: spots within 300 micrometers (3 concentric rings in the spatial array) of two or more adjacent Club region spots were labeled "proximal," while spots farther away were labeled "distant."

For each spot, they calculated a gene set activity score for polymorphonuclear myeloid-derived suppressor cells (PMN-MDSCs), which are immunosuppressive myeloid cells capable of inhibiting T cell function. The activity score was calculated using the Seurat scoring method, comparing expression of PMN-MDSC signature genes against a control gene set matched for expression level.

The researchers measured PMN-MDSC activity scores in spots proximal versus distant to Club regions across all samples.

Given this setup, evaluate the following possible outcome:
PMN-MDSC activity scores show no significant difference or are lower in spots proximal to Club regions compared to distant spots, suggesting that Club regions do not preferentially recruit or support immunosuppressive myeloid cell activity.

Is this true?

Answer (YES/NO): NO